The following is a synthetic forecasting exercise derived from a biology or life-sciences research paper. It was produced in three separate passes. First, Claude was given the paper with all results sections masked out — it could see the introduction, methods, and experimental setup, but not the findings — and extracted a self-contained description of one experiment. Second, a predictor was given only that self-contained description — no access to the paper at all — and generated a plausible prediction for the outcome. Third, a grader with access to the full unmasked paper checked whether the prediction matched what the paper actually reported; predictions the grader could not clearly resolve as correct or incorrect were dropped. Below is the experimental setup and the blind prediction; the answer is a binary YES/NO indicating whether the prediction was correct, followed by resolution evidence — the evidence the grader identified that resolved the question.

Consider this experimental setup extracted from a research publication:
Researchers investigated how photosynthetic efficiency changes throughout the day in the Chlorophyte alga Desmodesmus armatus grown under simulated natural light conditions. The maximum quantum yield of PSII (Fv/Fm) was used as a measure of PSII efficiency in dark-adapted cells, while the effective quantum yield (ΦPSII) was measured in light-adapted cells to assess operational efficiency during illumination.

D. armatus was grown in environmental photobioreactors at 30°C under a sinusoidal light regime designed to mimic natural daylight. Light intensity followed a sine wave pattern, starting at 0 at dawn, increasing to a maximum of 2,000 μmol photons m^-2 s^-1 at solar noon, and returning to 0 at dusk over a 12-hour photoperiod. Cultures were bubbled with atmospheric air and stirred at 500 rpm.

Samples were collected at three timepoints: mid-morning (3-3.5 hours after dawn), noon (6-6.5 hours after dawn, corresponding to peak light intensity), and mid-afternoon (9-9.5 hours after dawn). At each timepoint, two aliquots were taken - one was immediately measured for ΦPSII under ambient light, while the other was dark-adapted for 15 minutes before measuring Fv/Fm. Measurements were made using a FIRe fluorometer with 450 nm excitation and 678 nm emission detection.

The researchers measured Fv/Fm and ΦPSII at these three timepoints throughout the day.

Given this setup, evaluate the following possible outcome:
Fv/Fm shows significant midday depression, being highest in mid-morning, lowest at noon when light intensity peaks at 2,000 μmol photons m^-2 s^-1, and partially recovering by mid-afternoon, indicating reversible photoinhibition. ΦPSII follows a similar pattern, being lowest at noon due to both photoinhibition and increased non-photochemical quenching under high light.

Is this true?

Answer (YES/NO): NO